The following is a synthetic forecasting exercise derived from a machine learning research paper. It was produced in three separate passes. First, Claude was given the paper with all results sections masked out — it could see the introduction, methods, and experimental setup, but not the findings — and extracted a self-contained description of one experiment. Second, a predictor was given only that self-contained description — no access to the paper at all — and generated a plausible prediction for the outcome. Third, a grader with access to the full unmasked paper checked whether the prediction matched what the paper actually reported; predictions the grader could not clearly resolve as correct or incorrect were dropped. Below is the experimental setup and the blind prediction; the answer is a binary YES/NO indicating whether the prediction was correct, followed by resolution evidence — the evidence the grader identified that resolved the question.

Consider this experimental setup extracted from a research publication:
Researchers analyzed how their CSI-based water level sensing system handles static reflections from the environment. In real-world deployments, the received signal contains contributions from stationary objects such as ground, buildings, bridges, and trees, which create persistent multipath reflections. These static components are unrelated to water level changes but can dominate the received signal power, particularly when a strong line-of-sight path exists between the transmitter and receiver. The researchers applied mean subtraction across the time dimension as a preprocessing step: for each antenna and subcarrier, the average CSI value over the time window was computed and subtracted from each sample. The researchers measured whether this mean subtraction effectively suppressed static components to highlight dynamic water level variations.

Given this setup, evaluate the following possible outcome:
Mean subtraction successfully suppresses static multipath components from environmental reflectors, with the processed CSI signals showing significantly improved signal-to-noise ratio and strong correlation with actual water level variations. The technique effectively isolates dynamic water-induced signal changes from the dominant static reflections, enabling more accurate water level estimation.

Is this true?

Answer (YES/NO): NO